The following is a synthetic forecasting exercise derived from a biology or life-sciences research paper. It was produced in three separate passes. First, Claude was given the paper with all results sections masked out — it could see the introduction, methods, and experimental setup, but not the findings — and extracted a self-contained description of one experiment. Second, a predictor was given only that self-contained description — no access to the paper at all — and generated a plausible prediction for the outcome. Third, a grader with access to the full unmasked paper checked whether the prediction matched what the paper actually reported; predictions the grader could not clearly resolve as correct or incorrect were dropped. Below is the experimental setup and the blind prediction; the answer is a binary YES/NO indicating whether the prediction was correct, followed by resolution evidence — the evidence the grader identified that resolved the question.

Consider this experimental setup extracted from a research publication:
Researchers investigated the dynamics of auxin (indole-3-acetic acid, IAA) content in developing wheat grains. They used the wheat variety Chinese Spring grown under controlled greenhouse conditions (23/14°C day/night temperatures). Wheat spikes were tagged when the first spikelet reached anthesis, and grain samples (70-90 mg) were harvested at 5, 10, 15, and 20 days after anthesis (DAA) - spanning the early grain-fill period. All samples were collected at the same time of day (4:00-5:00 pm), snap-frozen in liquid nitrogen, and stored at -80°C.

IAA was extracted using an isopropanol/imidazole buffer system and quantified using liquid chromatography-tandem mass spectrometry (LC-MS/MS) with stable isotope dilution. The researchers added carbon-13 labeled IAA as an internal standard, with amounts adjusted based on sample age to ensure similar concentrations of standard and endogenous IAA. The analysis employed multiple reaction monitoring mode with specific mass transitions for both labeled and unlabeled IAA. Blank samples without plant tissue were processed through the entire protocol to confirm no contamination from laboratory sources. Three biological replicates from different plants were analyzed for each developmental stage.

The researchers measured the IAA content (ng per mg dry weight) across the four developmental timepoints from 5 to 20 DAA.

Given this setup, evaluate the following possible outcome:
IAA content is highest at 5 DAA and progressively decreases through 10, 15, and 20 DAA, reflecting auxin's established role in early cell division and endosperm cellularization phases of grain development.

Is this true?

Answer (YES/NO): NO